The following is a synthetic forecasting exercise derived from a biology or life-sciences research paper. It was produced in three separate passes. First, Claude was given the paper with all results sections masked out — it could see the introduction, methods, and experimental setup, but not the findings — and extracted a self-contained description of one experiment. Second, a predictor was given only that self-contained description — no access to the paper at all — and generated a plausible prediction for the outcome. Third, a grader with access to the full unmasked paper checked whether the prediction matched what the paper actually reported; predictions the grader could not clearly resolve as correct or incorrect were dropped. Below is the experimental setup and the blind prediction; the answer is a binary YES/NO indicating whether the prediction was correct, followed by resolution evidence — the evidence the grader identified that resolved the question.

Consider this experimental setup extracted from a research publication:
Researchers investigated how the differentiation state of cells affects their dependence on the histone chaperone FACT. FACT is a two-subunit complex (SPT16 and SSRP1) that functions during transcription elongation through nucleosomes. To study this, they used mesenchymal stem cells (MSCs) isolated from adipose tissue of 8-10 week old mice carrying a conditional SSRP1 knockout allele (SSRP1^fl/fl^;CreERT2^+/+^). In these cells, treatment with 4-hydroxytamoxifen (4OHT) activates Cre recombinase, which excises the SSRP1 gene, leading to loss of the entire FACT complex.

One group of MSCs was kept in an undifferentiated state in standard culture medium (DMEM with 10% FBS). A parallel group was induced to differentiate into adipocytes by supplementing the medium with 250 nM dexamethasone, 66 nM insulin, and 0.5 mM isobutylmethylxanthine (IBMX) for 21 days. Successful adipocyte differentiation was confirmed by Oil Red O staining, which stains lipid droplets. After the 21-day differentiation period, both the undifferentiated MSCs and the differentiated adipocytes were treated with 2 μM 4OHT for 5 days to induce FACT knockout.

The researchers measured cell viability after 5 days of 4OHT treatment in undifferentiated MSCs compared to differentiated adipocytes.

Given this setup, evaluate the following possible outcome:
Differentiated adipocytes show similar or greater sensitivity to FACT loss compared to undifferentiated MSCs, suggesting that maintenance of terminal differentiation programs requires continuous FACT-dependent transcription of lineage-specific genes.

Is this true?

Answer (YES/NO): NO